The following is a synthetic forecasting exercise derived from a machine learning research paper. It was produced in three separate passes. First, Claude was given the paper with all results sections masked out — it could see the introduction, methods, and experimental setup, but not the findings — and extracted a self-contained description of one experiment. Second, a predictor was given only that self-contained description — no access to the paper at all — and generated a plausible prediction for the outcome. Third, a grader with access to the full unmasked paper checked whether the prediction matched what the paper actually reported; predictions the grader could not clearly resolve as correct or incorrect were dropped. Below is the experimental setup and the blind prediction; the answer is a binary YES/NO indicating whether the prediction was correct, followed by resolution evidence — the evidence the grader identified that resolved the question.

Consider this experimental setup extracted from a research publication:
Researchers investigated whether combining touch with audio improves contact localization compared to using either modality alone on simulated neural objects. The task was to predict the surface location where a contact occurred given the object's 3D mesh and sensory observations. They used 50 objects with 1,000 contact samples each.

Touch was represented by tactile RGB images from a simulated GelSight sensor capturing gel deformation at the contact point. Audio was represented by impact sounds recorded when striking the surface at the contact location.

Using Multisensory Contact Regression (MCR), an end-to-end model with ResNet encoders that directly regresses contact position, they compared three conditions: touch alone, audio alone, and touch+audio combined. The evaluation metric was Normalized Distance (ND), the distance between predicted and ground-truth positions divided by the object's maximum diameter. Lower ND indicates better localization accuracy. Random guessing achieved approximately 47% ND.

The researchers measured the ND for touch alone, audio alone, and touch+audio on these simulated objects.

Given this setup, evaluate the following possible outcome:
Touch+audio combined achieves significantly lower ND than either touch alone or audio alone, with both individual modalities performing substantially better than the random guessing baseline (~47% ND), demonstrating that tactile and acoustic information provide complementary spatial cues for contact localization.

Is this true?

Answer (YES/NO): NO